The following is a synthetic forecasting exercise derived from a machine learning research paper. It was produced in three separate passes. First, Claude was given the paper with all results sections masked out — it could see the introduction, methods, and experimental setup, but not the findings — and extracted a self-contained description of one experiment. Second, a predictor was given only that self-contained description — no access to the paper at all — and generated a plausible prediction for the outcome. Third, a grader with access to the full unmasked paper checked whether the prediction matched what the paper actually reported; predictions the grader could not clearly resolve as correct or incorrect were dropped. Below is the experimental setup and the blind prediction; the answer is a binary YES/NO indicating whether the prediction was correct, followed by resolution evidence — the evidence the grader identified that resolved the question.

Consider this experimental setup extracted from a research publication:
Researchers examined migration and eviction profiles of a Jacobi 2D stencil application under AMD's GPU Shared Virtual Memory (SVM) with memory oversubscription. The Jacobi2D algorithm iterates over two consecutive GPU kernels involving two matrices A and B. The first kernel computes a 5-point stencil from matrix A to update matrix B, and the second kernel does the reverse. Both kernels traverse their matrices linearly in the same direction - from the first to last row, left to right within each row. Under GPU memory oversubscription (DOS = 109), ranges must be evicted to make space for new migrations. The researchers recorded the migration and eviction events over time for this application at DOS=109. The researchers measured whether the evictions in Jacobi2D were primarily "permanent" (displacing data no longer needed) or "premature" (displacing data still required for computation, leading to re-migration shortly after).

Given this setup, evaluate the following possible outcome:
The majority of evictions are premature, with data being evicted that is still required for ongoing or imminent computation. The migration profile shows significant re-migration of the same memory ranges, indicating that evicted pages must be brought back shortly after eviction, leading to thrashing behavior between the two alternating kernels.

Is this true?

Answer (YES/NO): YES